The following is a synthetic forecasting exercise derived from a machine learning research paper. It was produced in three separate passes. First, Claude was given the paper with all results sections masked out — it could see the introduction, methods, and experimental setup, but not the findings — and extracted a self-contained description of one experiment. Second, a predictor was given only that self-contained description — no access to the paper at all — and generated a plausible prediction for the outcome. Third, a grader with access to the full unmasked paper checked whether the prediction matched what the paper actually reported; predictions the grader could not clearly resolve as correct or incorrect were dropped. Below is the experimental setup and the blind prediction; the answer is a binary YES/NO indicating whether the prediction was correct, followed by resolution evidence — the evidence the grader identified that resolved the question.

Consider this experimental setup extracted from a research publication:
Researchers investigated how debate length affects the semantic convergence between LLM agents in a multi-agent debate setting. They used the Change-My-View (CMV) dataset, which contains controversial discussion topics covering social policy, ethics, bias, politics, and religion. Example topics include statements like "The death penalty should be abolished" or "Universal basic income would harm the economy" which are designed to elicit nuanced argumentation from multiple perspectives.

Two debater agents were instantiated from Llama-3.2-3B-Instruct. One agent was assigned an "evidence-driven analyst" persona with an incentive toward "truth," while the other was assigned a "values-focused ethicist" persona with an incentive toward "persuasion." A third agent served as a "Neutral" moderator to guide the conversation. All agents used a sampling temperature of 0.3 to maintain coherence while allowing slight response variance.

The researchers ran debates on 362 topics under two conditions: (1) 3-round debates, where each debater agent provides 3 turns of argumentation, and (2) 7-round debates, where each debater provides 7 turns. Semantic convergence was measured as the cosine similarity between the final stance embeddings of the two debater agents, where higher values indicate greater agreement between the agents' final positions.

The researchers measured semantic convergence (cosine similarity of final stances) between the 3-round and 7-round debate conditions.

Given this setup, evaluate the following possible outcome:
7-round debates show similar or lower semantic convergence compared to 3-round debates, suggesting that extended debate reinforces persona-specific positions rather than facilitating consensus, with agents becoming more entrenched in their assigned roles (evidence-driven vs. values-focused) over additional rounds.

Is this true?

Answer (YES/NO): NO